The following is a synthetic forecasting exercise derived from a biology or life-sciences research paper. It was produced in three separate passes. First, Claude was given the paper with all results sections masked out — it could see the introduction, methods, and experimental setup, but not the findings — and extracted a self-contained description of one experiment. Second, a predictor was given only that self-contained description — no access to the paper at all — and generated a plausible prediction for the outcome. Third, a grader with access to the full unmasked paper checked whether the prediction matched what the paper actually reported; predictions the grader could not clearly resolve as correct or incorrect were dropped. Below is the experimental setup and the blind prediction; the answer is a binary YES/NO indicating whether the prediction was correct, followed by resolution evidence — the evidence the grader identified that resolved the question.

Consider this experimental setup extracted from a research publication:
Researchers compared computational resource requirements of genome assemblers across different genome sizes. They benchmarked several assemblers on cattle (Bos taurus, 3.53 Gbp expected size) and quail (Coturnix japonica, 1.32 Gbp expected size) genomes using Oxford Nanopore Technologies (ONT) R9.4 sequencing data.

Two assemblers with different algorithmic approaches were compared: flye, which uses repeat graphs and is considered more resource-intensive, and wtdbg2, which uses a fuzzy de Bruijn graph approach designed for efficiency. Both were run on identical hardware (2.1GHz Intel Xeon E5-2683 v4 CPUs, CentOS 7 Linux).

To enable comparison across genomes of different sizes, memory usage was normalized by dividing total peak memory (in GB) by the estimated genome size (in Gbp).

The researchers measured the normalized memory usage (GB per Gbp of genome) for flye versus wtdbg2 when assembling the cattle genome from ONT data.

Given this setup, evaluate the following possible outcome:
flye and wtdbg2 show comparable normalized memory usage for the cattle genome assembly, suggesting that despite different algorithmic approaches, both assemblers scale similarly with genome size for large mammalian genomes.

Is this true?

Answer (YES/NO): NO